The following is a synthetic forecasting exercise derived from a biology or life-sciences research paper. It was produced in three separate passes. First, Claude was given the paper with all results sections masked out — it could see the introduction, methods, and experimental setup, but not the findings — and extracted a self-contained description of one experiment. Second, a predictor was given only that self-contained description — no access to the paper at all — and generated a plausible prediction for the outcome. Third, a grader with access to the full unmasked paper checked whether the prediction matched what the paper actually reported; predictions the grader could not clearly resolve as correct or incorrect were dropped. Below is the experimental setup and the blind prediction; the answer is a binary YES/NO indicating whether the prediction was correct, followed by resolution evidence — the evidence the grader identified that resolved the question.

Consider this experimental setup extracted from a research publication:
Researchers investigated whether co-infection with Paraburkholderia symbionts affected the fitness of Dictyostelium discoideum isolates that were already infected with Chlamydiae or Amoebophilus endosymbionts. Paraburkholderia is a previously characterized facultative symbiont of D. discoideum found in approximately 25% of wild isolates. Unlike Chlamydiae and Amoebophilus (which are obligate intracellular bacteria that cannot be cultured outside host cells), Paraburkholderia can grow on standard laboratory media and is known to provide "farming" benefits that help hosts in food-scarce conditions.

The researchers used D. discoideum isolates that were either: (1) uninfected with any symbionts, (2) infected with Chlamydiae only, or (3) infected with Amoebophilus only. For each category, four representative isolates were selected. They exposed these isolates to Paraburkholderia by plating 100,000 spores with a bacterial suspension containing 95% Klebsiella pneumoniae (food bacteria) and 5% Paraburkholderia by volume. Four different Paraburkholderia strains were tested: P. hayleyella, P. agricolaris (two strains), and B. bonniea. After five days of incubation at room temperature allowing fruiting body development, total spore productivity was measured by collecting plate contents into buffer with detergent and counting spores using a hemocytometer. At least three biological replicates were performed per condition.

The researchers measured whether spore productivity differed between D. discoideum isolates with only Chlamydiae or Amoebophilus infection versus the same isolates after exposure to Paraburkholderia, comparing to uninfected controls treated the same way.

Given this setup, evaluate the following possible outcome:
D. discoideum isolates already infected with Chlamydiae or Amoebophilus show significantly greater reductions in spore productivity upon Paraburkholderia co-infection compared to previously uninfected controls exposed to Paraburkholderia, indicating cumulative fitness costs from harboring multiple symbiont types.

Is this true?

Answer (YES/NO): NO